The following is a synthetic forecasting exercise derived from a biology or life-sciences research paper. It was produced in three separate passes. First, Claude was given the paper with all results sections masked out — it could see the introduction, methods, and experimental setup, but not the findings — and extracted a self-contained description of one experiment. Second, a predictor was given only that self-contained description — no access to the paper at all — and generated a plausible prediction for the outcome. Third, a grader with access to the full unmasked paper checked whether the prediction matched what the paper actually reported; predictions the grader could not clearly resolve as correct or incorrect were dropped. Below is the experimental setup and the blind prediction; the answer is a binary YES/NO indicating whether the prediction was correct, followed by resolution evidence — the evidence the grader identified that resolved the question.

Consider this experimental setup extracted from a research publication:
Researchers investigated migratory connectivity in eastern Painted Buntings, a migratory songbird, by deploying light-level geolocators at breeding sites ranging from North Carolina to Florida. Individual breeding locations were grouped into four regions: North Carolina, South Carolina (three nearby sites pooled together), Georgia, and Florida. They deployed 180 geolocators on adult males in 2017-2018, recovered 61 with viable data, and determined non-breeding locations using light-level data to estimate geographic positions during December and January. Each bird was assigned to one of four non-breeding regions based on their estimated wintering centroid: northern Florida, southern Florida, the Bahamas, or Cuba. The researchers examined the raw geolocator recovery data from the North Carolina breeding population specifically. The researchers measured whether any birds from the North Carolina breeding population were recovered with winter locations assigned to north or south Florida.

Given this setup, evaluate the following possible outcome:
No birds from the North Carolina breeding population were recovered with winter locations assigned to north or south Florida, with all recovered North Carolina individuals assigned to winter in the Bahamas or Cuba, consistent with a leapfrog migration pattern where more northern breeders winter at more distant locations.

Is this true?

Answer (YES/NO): NO